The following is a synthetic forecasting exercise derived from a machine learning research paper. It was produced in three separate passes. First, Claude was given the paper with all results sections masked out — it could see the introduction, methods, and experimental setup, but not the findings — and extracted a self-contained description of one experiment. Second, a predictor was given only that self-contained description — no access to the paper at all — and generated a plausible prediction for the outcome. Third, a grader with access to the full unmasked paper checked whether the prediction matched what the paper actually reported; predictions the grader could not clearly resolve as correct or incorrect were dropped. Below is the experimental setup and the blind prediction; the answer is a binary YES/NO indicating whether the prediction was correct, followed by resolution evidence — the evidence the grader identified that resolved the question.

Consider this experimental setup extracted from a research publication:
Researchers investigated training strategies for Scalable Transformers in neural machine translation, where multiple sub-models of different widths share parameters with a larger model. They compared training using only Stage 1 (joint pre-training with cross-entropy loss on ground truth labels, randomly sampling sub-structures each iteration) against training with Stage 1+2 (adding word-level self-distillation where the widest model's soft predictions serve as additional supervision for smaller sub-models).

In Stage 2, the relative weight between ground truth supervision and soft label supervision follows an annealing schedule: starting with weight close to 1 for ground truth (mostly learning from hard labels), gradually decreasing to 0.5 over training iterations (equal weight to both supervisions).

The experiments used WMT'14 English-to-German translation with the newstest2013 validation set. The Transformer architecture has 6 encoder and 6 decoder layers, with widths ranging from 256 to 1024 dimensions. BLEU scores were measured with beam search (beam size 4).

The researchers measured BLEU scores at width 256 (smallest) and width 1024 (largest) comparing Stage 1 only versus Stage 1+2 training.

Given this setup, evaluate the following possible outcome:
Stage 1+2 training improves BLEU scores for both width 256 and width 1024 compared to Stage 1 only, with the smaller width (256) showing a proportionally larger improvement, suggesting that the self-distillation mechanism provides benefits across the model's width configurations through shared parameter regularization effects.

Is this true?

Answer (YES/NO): NO